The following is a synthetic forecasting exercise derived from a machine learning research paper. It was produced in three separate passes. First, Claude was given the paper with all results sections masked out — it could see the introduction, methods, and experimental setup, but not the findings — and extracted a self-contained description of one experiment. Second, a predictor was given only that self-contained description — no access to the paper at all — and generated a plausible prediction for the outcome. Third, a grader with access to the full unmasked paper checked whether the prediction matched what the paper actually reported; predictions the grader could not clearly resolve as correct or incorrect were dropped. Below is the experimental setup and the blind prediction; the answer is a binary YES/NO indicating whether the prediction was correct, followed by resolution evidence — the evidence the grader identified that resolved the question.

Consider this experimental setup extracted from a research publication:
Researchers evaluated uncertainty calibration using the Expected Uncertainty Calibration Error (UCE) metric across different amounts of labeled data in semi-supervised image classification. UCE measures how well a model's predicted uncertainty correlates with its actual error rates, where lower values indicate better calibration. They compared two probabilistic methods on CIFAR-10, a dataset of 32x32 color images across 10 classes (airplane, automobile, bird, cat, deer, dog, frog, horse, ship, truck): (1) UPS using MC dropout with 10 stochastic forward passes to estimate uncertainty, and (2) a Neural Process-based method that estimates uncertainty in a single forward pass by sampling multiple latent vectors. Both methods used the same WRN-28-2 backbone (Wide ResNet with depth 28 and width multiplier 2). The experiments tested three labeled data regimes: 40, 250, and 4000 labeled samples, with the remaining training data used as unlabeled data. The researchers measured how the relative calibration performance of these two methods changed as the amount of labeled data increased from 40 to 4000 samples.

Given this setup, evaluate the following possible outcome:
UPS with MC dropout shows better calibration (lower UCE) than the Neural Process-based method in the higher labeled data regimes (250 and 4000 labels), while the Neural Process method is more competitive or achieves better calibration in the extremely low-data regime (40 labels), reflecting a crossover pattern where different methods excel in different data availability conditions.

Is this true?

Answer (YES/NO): NO